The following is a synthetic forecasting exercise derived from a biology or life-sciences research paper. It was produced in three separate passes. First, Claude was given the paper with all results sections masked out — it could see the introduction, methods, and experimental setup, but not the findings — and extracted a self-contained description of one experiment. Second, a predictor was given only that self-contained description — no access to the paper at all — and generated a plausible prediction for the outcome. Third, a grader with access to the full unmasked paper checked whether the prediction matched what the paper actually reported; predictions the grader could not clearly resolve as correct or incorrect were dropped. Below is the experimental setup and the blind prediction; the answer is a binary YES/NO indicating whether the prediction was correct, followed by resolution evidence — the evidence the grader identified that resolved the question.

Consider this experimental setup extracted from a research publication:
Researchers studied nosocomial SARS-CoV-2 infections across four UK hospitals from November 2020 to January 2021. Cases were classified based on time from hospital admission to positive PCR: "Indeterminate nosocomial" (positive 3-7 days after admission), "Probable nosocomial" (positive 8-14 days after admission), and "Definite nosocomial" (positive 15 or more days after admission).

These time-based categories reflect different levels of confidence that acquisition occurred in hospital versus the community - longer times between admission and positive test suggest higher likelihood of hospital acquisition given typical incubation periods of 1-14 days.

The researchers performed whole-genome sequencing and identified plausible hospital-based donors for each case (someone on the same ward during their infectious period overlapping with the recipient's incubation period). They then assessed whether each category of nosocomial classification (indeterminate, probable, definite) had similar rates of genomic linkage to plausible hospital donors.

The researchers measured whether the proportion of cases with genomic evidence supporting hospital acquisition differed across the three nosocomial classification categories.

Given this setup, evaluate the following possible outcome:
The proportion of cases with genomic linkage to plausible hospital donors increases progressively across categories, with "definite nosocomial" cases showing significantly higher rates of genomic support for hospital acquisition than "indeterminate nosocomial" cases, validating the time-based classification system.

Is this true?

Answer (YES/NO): NO